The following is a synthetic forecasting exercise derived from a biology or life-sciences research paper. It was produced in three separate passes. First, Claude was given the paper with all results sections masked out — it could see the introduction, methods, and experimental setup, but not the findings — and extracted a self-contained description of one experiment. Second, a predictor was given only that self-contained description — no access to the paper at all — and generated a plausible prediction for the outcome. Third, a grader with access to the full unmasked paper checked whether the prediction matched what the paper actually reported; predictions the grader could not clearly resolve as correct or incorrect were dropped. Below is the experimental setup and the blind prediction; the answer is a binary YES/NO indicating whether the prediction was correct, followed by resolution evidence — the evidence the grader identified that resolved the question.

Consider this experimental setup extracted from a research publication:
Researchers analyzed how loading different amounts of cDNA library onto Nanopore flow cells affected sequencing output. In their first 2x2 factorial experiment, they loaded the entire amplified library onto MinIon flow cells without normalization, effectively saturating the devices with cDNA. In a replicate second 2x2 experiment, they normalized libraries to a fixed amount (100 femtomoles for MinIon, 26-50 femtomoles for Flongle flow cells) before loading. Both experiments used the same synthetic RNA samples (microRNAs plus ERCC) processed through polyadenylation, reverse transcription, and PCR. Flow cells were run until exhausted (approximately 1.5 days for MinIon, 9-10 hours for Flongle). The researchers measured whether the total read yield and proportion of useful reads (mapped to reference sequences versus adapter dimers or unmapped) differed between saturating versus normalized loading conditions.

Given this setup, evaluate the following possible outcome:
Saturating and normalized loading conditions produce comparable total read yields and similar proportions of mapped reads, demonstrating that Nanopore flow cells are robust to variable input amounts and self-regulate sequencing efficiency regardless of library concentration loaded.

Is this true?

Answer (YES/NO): NO